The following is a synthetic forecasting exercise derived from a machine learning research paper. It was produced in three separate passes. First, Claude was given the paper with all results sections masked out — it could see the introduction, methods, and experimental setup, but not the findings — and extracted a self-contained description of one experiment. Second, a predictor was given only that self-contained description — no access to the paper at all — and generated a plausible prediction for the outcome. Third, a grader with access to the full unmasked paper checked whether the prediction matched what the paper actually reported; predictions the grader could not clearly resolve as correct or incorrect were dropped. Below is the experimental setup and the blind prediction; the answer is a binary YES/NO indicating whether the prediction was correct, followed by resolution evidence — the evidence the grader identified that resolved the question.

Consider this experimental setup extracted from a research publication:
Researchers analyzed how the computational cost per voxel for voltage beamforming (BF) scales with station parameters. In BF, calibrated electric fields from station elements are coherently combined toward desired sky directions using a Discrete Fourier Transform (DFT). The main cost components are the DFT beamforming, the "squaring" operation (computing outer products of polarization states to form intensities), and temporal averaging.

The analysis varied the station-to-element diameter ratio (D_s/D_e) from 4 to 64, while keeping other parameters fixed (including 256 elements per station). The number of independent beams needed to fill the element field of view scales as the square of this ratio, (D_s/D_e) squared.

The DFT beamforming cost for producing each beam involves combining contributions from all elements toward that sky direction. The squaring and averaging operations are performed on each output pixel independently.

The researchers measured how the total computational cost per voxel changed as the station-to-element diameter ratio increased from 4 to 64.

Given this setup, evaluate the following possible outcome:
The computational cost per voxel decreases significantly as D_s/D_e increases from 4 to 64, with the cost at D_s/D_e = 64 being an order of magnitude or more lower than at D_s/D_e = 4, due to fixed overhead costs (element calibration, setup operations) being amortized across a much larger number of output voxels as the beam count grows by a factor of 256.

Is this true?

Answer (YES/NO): NO